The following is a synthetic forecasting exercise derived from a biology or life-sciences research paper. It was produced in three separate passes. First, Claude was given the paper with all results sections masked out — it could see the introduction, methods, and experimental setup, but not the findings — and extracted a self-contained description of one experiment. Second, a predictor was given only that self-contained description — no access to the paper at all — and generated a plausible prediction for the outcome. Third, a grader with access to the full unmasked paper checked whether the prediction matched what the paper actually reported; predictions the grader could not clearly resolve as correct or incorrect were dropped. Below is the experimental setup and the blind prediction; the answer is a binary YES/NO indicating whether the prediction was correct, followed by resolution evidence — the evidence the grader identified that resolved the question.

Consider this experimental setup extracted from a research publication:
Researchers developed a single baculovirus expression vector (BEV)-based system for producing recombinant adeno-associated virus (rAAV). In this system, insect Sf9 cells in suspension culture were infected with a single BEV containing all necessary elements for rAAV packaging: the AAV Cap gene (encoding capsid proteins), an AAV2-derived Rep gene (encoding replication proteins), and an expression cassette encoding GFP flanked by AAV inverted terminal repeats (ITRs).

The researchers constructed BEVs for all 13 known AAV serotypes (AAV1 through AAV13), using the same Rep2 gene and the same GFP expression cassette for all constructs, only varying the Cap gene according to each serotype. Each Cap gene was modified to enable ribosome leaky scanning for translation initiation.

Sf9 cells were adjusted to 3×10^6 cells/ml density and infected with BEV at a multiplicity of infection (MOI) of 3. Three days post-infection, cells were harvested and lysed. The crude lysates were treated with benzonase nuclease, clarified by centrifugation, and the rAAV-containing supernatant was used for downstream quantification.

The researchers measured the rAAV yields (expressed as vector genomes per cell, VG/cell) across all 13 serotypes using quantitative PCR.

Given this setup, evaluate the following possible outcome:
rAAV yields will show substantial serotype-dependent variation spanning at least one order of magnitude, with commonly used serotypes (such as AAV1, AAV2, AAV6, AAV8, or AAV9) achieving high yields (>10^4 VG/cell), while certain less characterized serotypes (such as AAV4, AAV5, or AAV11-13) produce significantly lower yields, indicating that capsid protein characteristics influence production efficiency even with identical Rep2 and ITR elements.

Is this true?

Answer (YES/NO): NO